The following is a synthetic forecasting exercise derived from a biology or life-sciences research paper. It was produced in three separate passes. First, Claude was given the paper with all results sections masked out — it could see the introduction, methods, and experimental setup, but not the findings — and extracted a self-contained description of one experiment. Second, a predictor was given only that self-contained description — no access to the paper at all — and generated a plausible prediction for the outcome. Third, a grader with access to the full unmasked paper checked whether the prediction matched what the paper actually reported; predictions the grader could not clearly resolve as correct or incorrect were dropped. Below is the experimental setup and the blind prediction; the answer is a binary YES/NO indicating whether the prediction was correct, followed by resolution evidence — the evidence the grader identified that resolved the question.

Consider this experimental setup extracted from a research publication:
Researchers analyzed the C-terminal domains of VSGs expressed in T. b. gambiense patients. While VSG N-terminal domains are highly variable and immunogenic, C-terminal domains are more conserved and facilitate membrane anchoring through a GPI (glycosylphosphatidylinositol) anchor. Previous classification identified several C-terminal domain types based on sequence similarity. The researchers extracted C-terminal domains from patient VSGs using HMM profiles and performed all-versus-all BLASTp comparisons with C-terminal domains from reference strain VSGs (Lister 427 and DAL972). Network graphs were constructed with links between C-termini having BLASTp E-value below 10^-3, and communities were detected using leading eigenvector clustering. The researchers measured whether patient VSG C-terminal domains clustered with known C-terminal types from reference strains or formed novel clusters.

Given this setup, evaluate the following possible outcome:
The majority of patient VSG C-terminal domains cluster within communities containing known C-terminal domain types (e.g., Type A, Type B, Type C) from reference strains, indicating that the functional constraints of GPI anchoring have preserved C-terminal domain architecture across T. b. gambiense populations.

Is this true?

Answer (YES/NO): YES